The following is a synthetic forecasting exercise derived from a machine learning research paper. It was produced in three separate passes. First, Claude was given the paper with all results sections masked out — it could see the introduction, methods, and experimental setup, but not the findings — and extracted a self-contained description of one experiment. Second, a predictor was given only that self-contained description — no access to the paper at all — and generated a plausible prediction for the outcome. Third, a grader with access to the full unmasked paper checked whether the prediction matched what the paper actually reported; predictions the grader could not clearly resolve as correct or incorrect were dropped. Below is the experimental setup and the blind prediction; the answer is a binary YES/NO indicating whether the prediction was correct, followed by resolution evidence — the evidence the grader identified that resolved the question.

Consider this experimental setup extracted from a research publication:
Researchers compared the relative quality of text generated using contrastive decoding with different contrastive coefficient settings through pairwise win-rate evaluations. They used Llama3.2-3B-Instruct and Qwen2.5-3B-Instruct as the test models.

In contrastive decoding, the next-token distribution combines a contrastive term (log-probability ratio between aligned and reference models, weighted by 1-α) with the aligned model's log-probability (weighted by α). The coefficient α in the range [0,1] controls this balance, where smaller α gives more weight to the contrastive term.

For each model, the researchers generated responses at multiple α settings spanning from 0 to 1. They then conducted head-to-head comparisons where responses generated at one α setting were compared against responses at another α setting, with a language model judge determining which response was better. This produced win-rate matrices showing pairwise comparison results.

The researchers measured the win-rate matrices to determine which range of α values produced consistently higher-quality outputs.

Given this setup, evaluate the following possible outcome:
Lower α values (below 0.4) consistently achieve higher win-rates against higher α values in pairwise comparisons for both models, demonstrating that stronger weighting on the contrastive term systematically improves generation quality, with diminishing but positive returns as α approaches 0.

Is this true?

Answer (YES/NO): NO